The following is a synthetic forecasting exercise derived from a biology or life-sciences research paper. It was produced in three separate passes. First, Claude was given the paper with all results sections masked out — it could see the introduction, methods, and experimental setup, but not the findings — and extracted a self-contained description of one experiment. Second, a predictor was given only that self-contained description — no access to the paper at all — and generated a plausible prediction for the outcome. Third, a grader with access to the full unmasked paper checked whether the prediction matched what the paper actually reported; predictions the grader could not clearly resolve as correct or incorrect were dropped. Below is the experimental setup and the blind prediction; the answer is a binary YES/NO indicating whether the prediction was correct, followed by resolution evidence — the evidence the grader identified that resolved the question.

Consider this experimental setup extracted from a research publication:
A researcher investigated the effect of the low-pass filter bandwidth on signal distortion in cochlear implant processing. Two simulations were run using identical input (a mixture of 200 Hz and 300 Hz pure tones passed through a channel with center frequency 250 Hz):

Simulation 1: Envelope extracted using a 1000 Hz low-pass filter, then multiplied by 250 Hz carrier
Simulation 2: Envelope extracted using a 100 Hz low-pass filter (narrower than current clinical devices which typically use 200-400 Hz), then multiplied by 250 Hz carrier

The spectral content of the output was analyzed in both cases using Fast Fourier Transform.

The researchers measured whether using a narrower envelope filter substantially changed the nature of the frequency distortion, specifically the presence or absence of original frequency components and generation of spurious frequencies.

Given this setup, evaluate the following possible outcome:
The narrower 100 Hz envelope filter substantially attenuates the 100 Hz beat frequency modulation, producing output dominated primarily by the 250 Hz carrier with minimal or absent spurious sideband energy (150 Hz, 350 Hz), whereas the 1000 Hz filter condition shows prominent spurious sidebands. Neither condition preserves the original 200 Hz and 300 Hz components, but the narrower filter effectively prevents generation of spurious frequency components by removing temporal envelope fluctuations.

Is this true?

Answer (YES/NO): NO